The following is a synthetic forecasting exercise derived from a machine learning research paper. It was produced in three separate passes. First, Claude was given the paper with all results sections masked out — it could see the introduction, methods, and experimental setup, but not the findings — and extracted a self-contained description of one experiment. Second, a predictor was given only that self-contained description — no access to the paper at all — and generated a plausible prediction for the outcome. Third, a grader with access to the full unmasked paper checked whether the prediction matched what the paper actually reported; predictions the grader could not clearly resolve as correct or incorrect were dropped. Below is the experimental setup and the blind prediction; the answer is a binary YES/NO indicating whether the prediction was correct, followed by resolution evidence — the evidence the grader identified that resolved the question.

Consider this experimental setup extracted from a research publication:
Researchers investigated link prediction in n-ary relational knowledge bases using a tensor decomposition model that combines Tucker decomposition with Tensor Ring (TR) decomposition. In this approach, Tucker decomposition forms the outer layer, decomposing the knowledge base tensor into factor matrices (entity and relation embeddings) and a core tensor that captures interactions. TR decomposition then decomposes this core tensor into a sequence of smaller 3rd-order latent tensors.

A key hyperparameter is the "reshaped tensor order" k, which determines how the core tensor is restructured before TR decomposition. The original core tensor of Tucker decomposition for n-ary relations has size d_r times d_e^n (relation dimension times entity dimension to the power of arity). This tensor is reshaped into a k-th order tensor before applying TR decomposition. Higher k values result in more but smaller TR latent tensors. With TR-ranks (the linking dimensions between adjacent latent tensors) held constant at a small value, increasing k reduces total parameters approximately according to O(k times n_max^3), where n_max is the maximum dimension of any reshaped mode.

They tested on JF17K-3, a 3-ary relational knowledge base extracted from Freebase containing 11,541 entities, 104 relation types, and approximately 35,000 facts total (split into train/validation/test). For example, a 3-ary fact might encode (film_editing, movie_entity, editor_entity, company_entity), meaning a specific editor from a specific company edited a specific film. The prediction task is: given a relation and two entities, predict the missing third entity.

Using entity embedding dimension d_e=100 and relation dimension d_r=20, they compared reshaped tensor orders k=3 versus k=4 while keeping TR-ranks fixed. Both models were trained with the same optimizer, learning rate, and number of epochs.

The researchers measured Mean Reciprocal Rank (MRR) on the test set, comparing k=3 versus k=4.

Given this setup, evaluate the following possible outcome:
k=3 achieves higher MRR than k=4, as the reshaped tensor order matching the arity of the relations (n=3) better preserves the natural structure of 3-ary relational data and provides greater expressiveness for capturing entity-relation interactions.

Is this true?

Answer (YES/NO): YES